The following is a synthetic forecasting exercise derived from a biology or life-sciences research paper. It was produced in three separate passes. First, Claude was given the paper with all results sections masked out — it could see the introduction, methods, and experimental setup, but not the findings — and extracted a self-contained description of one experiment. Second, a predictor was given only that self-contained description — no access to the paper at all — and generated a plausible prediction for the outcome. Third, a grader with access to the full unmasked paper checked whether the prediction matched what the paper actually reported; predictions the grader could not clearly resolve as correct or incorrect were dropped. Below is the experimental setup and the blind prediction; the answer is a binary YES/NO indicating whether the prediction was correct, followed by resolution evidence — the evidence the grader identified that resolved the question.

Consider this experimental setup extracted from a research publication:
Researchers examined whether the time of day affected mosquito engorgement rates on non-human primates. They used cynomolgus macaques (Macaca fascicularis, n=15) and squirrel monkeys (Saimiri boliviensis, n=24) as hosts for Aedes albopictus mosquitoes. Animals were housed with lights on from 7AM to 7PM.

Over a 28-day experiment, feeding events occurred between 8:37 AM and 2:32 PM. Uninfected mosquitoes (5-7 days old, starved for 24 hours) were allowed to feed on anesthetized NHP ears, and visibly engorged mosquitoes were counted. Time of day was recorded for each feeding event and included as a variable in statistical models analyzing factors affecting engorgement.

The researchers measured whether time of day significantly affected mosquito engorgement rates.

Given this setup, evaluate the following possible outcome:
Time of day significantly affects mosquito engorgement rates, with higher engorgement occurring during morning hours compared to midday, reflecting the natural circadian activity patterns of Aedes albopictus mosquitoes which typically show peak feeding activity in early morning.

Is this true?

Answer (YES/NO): NO